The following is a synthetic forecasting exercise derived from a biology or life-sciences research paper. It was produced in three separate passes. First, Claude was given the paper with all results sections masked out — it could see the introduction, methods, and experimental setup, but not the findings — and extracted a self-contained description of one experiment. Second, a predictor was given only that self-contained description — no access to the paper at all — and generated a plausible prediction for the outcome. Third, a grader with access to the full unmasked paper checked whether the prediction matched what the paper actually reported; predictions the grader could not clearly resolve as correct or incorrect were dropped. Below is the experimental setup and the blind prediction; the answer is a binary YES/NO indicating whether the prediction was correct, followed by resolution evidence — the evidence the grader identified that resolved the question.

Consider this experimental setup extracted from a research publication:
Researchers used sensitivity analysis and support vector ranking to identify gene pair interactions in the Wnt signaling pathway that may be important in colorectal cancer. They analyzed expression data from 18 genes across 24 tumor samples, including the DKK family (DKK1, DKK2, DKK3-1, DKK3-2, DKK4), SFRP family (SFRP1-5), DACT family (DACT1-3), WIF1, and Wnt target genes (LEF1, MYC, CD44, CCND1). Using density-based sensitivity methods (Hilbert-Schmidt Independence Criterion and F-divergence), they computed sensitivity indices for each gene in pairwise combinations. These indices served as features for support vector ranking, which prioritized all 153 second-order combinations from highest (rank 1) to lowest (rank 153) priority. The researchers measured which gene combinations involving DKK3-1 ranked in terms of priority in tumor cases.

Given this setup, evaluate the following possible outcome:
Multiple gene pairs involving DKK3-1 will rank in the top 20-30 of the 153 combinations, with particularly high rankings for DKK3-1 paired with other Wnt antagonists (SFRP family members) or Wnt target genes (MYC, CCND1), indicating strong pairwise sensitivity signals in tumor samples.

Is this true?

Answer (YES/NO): NO